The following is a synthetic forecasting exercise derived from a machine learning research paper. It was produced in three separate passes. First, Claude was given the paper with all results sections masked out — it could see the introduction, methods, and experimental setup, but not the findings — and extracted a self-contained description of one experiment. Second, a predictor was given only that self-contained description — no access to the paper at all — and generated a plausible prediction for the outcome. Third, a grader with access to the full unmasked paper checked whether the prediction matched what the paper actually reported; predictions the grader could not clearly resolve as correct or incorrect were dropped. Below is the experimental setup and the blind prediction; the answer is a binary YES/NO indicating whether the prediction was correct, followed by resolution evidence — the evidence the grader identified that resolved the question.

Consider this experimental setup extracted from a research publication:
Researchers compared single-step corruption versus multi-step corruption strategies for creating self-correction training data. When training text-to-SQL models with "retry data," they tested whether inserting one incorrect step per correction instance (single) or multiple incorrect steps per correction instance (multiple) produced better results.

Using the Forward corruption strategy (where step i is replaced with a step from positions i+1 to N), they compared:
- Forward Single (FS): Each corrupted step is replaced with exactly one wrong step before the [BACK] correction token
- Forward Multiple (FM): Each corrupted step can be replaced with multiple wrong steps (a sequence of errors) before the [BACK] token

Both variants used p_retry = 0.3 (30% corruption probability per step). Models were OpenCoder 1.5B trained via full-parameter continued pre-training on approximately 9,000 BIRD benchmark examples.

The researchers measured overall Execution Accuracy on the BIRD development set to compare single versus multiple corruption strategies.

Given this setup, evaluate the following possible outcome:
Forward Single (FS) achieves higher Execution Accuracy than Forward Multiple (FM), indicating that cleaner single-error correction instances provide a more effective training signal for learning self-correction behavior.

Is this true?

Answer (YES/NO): YES